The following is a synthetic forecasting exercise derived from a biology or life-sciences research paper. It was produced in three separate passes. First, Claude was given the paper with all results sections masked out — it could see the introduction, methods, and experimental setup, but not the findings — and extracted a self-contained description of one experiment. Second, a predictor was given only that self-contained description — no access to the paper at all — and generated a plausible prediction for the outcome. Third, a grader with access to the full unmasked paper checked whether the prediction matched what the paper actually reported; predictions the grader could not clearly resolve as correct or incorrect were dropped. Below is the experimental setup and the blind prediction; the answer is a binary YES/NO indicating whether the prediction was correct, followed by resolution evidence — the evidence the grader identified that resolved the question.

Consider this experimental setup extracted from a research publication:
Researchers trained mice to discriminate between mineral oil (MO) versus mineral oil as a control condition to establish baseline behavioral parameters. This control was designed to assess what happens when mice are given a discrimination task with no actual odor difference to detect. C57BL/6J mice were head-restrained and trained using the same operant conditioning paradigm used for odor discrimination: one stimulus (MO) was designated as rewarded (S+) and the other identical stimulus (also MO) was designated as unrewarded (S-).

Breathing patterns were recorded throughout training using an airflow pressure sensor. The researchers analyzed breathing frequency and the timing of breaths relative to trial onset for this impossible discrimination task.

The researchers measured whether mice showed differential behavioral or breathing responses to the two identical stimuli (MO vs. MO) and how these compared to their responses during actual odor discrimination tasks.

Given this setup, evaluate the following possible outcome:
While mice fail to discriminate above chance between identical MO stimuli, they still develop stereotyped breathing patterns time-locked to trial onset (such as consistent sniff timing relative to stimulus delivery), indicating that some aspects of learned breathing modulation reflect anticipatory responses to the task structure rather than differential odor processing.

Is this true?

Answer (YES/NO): NO